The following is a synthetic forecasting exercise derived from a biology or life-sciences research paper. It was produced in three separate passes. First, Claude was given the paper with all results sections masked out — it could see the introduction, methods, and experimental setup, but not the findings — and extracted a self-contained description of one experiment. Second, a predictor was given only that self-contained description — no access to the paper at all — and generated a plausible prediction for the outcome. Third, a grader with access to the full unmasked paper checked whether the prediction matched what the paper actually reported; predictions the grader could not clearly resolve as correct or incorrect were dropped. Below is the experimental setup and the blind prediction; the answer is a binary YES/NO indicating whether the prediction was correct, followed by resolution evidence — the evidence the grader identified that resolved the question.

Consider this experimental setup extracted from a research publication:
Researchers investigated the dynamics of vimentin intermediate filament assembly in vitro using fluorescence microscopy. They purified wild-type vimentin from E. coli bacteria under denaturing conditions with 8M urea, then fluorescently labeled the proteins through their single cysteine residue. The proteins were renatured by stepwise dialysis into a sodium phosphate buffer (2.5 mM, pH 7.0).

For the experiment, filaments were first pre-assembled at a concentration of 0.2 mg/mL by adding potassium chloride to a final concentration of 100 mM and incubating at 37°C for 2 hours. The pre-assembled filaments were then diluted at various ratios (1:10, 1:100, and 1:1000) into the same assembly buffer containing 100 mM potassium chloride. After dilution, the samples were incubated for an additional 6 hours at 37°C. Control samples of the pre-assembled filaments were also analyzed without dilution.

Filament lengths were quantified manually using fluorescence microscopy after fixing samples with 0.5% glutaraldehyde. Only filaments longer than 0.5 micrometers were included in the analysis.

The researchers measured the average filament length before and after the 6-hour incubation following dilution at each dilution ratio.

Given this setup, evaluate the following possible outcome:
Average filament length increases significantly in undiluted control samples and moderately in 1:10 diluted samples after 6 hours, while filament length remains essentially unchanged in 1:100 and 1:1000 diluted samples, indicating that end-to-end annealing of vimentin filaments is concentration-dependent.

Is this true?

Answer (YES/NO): NO